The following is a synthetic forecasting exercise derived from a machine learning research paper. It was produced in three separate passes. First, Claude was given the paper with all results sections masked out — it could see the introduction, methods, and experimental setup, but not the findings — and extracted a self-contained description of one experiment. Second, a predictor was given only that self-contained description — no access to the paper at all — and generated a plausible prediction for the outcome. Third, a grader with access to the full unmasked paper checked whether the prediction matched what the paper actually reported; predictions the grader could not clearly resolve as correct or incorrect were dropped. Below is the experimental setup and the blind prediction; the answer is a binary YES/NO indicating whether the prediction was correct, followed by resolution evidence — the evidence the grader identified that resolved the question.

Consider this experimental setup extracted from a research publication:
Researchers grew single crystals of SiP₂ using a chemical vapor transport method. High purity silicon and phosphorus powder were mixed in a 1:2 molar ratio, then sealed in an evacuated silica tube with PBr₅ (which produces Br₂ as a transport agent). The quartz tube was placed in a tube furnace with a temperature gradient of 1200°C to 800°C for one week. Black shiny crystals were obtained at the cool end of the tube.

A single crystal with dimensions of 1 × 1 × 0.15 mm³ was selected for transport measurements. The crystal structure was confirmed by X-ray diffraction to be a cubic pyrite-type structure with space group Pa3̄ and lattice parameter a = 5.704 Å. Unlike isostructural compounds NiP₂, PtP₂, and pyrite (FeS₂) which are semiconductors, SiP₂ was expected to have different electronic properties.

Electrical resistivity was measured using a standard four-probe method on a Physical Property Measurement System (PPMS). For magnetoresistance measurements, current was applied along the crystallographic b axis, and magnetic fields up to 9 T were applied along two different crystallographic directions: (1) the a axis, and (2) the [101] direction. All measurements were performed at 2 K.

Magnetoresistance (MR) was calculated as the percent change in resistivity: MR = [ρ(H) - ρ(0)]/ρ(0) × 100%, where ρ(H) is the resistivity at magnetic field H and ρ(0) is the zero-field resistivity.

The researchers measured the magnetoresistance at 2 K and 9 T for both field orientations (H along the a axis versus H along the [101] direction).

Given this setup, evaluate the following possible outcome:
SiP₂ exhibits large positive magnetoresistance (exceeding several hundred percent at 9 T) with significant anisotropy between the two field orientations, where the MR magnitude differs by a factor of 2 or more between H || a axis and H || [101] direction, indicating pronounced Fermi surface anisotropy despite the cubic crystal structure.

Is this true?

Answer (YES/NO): YES